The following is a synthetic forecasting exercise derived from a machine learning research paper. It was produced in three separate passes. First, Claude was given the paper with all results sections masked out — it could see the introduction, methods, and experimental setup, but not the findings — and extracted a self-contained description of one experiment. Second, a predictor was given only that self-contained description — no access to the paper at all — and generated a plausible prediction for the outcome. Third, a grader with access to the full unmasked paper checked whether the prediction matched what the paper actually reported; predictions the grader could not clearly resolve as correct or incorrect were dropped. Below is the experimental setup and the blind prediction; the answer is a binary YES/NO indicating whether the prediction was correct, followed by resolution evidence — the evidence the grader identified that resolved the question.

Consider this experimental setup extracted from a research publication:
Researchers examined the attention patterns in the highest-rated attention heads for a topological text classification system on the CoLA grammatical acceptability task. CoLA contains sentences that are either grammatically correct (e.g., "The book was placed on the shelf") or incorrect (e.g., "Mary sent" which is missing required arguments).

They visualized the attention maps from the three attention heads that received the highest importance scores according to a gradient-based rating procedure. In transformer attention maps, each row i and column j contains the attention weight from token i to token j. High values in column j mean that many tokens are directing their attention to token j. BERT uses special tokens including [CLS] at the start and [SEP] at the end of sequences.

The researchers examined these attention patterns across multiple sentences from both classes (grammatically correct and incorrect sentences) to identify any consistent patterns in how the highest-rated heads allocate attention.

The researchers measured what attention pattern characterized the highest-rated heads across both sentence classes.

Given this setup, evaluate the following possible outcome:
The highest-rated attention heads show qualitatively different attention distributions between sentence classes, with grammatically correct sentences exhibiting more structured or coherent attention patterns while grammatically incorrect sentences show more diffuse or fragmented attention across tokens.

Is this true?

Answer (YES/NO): NO